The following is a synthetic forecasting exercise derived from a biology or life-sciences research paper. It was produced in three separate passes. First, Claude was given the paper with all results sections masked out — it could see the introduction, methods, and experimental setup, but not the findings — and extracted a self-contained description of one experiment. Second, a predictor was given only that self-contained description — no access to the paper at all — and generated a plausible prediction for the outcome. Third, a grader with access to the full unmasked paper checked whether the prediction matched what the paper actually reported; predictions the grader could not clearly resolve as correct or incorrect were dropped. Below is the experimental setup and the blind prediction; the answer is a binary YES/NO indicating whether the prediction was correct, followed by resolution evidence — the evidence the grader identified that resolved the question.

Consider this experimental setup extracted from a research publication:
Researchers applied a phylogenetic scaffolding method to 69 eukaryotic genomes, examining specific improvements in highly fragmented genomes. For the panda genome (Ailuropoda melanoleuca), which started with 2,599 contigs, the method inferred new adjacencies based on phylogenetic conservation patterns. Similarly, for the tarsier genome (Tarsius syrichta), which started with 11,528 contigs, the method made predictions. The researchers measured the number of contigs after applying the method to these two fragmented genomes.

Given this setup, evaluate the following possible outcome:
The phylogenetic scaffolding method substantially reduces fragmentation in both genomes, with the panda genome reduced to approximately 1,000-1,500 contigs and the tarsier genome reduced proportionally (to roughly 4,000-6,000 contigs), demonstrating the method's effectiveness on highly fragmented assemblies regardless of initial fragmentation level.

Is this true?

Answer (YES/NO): NO